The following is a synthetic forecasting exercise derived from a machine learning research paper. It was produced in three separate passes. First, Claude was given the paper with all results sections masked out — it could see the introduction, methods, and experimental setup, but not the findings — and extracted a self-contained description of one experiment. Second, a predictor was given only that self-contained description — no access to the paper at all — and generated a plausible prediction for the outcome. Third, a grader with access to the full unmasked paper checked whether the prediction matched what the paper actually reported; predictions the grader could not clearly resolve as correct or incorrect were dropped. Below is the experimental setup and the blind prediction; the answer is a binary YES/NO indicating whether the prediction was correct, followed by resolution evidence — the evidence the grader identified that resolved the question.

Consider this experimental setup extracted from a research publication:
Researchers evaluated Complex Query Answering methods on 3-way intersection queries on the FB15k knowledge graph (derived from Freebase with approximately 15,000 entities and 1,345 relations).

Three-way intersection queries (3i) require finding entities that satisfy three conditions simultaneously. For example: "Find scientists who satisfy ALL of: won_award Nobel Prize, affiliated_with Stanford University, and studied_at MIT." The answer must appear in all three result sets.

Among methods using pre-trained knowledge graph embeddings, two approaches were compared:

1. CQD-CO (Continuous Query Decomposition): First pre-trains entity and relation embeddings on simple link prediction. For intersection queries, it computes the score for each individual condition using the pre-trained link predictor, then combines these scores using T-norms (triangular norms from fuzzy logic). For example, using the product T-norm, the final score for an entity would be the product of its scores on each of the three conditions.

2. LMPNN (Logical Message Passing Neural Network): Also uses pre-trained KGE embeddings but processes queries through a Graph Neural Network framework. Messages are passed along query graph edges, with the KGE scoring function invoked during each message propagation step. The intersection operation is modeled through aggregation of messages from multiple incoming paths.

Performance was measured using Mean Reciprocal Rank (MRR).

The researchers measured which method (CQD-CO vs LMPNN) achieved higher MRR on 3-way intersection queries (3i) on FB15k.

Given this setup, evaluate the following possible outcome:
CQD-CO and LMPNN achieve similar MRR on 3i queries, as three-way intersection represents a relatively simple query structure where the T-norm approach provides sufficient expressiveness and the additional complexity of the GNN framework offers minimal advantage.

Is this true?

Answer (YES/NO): NO